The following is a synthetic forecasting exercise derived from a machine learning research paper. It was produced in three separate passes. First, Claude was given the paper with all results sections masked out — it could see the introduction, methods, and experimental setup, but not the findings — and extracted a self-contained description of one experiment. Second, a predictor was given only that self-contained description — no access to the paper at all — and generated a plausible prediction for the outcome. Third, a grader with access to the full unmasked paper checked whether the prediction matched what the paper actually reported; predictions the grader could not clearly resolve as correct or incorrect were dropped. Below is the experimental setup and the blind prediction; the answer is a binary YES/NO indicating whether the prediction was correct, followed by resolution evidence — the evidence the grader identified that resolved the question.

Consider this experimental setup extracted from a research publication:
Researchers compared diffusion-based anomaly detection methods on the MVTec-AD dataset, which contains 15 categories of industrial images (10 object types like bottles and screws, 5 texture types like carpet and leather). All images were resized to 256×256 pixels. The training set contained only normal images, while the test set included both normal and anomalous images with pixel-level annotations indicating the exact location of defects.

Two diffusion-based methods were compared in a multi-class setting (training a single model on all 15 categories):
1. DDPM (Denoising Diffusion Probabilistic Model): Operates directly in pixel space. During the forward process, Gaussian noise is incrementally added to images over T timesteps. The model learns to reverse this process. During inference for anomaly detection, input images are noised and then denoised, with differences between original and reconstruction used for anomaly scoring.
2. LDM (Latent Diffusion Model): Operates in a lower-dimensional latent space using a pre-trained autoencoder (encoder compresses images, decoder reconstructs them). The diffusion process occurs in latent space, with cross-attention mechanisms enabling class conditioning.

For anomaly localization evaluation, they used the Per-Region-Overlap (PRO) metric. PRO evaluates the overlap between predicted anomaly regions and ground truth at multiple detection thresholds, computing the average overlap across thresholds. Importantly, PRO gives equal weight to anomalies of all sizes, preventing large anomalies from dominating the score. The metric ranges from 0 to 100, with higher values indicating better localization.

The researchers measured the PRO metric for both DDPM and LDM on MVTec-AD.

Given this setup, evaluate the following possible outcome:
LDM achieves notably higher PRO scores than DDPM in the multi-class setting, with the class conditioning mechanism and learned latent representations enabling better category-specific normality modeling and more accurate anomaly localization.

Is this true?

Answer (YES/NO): YES